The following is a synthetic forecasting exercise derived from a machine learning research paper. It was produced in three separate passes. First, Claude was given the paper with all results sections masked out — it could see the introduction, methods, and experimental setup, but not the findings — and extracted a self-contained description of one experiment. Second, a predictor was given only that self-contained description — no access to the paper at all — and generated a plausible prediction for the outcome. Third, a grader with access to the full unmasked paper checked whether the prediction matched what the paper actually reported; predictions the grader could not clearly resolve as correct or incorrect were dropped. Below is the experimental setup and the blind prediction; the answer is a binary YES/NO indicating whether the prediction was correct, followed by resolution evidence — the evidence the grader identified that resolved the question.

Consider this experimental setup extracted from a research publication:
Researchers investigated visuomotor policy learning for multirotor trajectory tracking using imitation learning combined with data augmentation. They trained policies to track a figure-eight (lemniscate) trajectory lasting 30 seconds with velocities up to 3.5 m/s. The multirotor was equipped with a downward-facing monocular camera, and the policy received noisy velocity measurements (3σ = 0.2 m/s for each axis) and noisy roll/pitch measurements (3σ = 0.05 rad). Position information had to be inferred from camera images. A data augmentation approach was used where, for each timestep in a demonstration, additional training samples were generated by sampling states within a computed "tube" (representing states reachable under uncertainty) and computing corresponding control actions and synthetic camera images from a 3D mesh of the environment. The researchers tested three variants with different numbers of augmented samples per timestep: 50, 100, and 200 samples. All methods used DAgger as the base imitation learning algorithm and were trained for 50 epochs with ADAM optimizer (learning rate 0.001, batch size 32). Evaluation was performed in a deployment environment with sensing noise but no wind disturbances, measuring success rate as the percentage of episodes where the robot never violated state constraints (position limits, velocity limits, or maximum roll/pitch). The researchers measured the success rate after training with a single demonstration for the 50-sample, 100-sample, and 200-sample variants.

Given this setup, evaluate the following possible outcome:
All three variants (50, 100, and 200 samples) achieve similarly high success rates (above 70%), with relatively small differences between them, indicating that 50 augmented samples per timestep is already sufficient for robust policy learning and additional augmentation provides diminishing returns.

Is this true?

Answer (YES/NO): YES